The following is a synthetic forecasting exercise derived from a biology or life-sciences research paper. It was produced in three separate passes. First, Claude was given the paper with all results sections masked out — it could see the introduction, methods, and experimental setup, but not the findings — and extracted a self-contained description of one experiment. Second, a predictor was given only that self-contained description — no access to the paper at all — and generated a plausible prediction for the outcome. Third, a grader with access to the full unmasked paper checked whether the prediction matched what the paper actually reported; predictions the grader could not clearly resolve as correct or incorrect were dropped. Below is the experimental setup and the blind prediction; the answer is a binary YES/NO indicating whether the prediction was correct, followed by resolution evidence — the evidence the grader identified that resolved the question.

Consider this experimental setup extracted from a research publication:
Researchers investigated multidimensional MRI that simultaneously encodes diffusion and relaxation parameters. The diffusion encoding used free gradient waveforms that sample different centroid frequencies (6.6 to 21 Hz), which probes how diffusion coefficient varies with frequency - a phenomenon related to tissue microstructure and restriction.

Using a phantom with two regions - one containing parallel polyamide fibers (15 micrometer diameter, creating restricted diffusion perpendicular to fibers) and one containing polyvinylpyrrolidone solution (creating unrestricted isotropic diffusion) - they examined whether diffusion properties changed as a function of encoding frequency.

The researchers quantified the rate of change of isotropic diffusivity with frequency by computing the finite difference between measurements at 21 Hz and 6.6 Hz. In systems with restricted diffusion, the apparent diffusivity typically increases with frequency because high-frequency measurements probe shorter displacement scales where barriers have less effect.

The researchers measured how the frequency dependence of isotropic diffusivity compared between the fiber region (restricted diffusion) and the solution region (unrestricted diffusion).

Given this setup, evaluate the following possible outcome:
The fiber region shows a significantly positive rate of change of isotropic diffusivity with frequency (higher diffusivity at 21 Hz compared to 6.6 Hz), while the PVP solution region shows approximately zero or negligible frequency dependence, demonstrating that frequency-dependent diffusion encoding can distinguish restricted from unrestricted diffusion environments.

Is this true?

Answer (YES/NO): YES